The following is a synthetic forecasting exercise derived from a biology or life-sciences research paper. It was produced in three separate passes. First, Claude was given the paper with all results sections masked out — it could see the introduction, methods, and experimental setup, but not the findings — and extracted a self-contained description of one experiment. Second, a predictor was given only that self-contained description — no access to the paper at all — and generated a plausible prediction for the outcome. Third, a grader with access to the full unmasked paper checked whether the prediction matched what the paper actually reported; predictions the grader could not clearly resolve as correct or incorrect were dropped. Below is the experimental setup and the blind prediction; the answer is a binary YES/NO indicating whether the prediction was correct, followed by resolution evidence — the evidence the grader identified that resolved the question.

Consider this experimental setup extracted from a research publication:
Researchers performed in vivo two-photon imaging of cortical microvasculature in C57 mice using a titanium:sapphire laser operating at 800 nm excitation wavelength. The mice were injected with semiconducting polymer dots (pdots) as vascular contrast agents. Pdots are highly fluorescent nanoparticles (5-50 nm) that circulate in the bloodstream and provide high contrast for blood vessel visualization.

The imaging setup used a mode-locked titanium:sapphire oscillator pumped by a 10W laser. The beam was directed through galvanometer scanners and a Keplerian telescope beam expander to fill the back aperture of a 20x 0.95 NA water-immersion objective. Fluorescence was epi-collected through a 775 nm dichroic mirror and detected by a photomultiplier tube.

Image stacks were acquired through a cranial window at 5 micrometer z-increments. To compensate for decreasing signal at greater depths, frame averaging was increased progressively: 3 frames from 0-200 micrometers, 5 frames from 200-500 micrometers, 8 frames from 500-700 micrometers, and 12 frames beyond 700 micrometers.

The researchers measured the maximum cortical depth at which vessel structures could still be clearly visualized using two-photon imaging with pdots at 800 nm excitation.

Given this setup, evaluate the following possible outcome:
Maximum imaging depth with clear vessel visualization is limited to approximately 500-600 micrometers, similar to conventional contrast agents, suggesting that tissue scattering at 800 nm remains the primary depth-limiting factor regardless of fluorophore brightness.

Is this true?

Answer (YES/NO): NO